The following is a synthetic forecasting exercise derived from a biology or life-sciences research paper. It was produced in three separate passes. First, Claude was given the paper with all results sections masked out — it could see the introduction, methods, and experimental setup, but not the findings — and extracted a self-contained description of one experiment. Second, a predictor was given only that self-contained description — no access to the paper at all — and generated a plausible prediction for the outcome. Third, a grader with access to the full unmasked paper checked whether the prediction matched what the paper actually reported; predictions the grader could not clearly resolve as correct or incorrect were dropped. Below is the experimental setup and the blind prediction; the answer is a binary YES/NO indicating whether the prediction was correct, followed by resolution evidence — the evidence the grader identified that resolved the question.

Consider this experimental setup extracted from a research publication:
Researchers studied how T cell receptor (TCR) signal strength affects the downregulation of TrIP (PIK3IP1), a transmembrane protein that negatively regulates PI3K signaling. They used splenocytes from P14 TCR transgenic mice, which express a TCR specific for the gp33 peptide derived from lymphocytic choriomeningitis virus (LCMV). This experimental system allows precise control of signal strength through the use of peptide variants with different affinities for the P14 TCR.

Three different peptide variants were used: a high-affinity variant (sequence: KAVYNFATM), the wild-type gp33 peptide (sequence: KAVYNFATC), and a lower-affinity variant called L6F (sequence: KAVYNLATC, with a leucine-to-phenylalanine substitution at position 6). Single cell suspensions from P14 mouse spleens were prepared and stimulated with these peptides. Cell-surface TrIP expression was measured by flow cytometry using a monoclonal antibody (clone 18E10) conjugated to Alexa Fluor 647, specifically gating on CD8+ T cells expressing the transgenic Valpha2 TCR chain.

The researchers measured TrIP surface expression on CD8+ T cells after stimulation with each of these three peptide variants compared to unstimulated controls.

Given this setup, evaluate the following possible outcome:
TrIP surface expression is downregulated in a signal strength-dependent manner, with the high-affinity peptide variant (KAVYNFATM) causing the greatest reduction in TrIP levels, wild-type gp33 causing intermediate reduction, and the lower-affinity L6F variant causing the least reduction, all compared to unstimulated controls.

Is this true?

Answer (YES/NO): YES